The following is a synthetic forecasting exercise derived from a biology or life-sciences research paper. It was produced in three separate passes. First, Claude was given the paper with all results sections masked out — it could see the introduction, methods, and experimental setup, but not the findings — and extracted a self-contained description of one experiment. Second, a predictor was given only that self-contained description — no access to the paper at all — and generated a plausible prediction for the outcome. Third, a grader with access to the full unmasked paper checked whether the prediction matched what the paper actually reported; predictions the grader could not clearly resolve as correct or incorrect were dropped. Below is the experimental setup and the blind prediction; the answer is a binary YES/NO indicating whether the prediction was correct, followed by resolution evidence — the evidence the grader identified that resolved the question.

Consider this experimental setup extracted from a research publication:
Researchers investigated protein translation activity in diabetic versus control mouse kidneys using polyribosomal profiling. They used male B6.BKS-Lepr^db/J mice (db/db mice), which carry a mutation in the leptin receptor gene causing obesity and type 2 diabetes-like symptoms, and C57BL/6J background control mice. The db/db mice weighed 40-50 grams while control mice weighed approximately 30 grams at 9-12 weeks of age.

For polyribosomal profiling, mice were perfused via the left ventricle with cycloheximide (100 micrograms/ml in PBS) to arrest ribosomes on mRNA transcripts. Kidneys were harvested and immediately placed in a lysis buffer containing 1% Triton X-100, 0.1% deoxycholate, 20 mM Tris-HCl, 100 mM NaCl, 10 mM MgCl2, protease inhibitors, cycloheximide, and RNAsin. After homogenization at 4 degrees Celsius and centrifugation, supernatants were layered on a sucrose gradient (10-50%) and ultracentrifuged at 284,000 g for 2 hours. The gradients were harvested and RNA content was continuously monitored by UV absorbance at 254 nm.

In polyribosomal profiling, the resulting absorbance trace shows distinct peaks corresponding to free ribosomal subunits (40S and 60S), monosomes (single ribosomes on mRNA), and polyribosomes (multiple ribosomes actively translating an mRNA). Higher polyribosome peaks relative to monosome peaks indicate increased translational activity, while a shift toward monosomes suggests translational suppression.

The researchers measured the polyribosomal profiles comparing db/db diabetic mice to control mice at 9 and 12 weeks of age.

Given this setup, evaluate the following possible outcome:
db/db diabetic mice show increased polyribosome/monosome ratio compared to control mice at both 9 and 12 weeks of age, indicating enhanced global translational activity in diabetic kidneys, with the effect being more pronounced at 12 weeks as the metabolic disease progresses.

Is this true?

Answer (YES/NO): NO